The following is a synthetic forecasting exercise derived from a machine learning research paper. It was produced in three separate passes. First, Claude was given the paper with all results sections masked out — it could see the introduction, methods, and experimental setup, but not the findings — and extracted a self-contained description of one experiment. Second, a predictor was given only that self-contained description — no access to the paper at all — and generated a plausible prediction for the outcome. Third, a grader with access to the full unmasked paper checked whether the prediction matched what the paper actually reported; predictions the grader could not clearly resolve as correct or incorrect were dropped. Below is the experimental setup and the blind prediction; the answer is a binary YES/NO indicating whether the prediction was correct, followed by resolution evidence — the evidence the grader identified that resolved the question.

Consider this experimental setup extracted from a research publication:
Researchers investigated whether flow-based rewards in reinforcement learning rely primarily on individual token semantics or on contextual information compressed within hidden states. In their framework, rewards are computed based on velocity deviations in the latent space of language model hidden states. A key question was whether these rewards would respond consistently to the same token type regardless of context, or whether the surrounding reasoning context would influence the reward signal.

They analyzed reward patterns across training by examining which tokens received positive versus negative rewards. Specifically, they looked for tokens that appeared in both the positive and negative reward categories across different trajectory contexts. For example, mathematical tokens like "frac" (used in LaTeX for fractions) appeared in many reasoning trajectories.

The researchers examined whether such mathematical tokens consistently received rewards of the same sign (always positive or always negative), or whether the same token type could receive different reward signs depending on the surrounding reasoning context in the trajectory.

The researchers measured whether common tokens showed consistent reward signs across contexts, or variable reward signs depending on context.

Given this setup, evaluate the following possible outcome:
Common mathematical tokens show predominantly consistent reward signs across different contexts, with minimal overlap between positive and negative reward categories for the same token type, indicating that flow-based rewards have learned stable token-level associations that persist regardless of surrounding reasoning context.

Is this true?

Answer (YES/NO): NO